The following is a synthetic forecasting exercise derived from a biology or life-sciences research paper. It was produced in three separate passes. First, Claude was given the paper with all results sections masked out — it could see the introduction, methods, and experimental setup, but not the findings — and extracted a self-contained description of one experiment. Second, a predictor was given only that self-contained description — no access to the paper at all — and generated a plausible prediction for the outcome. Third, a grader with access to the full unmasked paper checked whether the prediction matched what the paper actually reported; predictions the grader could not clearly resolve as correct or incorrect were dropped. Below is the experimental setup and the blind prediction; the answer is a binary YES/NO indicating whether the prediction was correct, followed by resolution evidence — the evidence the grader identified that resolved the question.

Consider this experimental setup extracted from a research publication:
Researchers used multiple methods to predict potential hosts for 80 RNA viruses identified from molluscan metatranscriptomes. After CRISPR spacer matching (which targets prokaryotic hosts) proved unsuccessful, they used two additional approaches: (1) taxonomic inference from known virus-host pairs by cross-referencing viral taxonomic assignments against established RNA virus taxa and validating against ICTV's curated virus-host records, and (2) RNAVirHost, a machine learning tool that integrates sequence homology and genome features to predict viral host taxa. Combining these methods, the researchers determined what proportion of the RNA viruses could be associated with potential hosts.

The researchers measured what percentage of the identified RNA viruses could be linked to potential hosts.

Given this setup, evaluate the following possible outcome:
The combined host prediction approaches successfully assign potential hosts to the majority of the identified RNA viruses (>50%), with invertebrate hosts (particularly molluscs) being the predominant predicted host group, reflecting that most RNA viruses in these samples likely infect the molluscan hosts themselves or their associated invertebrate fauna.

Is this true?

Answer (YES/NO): NO